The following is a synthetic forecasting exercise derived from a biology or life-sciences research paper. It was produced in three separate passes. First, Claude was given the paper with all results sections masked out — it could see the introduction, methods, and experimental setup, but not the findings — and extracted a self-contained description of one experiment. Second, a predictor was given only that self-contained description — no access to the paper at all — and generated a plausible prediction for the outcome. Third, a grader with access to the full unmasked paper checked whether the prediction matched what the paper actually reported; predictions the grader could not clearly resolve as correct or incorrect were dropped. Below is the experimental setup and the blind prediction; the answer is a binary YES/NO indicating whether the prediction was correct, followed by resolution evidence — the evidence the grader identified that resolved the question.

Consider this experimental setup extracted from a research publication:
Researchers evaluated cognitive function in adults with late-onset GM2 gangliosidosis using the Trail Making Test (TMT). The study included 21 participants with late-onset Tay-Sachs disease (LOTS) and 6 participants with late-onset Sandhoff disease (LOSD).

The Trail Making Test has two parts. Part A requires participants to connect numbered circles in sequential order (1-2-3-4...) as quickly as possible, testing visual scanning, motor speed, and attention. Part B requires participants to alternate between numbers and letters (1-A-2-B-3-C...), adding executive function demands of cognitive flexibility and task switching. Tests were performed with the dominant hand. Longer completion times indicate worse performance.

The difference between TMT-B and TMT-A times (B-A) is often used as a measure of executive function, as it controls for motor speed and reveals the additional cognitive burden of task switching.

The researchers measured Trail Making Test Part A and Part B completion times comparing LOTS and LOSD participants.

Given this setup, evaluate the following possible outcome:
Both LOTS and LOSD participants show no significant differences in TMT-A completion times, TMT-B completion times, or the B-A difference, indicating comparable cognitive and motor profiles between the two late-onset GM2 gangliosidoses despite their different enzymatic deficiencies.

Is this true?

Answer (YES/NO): NO